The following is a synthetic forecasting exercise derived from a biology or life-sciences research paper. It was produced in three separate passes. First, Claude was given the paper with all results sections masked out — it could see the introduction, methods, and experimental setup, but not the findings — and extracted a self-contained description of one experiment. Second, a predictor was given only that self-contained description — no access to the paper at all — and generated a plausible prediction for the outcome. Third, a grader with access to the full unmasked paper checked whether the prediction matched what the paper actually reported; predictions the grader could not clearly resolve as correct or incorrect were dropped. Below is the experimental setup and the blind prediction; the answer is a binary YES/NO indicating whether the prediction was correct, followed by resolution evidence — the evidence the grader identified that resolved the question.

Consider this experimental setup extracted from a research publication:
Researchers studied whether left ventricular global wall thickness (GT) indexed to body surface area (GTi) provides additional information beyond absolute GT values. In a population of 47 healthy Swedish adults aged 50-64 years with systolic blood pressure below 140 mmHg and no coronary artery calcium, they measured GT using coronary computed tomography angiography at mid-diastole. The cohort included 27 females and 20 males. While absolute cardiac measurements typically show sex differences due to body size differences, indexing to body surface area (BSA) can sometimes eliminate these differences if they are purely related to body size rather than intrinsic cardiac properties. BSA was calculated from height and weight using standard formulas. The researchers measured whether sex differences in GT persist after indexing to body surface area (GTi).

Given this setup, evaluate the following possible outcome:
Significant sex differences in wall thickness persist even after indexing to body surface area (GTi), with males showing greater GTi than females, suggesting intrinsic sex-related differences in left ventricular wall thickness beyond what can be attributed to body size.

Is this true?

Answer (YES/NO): NO